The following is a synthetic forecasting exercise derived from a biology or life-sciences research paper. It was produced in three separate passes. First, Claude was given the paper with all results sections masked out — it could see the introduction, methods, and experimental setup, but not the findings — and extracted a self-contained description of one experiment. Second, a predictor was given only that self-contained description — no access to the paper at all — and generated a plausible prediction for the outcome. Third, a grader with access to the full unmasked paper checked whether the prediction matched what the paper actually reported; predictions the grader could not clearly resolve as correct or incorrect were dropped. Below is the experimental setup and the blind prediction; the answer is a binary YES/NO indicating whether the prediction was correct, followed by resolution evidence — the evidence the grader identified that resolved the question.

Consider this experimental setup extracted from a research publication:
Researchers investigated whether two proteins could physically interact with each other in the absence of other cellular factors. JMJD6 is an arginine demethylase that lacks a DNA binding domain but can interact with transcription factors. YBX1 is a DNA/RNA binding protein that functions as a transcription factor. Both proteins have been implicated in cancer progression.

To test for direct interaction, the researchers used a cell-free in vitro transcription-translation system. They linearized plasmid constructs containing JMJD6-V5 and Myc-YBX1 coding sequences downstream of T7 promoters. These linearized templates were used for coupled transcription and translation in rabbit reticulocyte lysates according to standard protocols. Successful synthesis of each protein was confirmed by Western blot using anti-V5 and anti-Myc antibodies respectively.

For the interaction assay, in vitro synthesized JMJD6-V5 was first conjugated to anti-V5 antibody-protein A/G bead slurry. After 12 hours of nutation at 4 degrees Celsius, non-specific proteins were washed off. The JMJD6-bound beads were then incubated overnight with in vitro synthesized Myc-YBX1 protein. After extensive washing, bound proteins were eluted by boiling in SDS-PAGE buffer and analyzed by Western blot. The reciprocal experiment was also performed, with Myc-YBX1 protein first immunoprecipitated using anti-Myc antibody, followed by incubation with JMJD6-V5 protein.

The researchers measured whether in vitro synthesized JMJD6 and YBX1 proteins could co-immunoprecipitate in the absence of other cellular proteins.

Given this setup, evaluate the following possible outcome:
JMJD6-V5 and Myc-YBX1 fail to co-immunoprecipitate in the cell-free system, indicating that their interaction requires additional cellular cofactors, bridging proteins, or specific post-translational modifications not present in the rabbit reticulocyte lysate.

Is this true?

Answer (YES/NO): NO